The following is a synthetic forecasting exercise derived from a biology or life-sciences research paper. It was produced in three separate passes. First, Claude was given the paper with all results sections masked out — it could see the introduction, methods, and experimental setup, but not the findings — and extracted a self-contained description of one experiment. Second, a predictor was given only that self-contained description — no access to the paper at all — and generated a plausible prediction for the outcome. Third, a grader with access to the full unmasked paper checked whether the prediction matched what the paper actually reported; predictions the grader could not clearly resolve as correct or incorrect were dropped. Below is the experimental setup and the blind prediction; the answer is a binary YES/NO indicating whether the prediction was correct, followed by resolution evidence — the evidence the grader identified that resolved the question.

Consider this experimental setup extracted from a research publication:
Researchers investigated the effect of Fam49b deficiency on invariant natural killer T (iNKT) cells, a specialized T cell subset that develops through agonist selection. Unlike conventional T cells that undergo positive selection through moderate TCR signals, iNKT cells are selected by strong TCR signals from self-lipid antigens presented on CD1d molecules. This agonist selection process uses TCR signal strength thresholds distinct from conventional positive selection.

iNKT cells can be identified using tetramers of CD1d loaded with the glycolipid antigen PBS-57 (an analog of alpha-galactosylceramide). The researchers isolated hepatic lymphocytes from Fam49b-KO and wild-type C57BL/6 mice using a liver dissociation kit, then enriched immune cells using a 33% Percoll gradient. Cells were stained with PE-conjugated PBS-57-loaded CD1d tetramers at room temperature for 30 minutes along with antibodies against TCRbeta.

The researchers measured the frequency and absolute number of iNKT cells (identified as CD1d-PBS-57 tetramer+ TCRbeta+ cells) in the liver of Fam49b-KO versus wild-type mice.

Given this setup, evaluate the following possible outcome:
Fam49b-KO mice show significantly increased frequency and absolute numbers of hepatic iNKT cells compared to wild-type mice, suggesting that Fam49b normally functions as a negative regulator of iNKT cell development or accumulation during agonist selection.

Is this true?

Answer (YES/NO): NO